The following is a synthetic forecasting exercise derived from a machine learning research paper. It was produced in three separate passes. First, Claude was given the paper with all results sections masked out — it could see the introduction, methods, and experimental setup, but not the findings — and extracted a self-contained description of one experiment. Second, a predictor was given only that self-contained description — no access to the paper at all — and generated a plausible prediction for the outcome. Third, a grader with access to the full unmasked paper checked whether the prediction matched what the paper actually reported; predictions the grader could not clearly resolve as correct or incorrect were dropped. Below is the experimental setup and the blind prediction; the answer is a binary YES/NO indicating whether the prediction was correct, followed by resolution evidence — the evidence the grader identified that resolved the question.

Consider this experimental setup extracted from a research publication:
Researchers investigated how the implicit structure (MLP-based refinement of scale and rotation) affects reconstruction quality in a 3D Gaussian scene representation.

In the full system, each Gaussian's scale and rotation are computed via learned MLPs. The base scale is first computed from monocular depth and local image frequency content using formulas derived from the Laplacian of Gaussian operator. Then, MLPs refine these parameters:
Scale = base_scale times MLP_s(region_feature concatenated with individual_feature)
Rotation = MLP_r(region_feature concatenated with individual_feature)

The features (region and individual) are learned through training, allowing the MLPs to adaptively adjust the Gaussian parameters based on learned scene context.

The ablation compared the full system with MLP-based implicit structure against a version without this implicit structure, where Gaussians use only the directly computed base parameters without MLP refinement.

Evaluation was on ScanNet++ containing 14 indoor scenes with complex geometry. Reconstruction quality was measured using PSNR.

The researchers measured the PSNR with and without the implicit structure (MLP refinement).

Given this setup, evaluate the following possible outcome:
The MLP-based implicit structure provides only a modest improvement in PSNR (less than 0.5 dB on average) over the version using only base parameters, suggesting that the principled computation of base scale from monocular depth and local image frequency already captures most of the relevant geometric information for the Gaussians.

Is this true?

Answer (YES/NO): NO